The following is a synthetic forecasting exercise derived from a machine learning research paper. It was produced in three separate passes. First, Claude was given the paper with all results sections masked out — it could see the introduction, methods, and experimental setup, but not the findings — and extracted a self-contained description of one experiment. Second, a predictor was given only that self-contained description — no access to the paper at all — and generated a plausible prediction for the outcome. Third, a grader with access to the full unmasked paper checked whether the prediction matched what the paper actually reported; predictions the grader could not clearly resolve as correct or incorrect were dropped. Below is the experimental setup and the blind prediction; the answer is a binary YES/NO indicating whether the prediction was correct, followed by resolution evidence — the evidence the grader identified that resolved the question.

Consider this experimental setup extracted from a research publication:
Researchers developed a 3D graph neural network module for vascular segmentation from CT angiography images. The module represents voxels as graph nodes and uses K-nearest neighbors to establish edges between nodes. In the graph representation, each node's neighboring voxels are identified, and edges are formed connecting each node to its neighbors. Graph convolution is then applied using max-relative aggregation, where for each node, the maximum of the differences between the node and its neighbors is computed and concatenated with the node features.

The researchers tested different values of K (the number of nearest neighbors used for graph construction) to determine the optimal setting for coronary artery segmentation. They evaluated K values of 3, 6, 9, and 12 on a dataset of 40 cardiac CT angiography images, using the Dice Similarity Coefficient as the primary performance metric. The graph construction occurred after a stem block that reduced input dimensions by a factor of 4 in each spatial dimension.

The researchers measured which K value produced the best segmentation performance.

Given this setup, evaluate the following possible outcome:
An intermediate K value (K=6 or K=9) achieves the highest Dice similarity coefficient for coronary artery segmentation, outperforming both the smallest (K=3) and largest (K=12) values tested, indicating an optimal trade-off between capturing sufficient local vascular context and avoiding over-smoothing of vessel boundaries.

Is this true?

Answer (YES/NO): NO